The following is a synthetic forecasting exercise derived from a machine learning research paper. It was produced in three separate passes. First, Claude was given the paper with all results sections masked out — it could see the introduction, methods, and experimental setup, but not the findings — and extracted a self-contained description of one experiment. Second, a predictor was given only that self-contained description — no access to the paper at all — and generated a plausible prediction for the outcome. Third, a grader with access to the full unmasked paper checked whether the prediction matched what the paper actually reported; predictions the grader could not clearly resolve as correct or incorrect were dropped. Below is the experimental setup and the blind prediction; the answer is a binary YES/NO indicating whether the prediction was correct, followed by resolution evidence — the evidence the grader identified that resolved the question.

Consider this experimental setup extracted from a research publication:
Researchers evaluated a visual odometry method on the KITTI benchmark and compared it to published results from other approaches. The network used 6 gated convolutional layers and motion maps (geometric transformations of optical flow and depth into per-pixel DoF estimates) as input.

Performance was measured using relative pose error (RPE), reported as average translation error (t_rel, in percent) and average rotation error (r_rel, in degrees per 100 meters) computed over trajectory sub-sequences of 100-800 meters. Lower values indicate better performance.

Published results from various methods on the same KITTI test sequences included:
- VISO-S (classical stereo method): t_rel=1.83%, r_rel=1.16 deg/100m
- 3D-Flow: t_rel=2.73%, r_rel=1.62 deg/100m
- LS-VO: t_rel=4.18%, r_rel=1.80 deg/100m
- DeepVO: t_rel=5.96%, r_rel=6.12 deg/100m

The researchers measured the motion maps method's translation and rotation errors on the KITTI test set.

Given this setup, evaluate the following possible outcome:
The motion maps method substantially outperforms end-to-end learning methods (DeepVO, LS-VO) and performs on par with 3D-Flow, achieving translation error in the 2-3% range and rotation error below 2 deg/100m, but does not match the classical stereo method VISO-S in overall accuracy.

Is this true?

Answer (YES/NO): NO